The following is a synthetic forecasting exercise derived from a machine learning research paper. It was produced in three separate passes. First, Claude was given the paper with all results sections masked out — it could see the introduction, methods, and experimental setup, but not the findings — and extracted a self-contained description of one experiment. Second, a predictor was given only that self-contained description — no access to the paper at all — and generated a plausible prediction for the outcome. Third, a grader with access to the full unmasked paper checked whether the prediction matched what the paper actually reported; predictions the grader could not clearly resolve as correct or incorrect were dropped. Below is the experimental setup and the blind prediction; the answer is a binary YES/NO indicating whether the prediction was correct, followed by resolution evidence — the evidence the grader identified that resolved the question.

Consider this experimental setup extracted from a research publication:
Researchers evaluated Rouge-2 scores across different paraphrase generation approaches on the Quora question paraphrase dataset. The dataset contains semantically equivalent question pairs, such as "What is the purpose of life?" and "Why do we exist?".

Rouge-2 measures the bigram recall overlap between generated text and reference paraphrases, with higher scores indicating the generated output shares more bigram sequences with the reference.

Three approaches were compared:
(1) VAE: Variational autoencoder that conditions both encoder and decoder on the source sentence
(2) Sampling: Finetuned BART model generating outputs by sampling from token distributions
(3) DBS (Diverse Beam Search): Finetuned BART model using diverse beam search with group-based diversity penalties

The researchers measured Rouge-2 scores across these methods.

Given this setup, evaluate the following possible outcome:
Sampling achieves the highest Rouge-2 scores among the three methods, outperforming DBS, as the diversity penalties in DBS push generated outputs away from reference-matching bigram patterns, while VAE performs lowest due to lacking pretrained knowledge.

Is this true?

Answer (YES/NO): NO